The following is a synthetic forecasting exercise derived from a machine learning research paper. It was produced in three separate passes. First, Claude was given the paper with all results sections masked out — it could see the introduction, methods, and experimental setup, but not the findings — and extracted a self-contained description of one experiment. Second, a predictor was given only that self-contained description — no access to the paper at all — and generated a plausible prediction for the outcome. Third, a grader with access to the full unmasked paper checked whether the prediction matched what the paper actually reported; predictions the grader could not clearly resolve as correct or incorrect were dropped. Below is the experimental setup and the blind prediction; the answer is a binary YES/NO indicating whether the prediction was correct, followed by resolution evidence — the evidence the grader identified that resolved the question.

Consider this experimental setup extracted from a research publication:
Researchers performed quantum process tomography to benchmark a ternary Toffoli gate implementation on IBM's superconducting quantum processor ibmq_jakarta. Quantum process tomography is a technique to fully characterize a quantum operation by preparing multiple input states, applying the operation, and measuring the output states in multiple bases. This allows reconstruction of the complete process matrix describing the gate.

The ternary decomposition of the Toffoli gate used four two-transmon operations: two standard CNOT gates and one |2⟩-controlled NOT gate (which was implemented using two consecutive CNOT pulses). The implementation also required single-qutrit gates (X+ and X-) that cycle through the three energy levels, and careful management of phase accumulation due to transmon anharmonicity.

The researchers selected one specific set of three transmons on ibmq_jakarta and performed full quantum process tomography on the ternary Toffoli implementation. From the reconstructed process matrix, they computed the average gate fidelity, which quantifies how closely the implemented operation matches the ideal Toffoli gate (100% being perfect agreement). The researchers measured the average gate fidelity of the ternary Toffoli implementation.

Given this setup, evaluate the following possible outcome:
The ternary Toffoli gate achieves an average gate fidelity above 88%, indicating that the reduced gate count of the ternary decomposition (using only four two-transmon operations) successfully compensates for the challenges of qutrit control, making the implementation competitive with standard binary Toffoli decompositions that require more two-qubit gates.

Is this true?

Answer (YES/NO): NO